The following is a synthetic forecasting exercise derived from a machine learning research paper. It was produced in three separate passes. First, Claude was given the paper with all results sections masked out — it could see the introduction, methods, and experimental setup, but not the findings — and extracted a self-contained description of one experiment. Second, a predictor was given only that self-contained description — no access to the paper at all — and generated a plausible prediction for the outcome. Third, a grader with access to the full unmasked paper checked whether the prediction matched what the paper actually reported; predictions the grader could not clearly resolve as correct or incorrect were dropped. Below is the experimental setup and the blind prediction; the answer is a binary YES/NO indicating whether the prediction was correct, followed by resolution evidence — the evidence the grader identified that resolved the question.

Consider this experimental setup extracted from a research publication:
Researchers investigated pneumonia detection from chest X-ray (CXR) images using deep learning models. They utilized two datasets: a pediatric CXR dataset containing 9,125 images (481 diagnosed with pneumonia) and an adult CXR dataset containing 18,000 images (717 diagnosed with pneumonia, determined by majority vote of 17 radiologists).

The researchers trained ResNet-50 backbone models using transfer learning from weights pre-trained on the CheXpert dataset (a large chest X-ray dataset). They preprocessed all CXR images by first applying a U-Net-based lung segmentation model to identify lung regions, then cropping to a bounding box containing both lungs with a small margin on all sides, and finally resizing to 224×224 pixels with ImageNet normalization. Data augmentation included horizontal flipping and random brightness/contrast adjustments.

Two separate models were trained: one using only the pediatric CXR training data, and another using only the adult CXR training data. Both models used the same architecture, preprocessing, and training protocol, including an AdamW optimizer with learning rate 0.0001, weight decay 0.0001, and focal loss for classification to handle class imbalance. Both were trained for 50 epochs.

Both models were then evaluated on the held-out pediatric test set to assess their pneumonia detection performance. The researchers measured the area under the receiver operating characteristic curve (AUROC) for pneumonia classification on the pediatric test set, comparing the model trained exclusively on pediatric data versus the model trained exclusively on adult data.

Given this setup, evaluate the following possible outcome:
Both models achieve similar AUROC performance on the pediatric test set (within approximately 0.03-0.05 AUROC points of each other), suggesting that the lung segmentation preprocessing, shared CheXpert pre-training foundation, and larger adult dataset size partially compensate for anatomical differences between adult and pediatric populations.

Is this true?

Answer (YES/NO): YES